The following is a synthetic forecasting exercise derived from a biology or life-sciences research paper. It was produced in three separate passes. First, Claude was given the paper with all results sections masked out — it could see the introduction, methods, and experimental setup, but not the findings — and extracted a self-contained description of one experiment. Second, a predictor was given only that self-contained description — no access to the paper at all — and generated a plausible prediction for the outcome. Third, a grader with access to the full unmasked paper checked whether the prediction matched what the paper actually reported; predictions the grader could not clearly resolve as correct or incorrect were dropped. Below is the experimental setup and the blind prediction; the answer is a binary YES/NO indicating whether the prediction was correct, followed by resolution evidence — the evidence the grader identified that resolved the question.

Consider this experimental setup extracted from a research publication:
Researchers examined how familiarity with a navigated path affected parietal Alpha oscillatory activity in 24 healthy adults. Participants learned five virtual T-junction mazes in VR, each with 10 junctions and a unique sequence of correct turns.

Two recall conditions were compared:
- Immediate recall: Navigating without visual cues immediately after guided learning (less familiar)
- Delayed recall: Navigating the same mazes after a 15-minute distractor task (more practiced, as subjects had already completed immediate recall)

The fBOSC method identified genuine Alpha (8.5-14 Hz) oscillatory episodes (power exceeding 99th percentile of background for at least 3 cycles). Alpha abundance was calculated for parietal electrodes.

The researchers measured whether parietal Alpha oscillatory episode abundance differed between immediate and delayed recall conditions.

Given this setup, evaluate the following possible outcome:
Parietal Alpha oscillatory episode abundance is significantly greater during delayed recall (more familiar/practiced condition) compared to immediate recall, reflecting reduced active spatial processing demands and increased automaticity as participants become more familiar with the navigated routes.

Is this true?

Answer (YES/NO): YES